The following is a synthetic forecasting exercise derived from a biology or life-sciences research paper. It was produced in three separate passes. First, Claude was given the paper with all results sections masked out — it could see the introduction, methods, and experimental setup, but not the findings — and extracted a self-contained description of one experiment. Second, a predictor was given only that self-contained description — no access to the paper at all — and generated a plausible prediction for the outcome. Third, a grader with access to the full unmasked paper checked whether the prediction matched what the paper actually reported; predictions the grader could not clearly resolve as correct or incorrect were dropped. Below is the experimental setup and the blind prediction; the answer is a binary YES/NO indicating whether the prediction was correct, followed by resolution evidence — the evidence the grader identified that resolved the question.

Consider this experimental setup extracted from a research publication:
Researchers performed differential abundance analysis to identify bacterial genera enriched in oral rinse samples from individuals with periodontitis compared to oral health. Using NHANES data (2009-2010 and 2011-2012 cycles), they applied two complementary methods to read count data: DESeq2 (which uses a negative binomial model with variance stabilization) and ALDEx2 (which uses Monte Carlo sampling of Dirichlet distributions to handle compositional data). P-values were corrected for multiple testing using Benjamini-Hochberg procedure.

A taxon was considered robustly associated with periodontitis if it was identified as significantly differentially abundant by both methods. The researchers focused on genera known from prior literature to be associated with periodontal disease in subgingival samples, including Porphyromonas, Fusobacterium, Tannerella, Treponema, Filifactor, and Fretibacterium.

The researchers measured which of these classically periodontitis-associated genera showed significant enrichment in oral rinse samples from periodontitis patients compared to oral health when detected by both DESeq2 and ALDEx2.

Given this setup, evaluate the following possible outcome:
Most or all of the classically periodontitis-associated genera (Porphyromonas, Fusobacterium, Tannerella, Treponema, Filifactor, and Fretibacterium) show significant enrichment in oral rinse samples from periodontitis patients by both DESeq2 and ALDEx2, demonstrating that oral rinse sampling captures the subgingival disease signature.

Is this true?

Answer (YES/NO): NO